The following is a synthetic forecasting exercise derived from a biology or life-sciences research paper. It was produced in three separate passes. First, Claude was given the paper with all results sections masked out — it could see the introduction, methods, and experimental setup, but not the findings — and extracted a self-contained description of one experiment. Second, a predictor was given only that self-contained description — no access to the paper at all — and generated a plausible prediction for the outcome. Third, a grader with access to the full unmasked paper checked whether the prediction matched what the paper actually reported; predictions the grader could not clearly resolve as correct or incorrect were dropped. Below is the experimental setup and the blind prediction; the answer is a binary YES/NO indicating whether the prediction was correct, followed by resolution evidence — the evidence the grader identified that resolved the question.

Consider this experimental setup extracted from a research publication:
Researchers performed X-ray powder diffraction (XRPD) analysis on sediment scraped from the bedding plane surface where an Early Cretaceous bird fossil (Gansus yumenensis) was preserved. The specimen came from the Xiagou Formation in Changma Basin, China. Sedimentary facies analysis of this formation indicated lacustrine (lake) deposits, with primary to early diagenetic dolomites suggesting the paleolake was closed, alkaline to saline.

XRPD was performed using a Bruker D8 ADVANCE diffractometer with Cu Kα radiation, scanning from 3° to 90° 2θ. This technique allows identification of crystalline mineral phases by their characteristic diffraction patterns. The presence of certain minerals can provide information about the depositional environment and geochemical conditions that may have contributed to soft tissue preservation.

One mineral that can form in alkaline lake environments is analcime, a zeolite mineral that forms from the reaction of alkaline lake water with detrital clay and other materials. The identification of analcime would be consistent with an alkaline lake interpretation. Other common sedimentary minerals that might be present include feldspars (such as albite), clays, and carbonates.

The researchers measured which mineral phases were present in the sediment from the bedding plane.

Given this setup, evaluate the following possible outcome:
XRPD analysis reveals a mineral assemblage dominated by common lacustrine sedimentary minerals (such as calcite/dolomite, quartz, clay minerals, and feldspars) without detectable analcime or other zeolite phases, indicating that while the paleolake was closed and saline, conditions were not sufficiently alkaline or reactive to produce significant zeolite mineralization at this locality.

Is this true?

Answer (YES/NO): NO